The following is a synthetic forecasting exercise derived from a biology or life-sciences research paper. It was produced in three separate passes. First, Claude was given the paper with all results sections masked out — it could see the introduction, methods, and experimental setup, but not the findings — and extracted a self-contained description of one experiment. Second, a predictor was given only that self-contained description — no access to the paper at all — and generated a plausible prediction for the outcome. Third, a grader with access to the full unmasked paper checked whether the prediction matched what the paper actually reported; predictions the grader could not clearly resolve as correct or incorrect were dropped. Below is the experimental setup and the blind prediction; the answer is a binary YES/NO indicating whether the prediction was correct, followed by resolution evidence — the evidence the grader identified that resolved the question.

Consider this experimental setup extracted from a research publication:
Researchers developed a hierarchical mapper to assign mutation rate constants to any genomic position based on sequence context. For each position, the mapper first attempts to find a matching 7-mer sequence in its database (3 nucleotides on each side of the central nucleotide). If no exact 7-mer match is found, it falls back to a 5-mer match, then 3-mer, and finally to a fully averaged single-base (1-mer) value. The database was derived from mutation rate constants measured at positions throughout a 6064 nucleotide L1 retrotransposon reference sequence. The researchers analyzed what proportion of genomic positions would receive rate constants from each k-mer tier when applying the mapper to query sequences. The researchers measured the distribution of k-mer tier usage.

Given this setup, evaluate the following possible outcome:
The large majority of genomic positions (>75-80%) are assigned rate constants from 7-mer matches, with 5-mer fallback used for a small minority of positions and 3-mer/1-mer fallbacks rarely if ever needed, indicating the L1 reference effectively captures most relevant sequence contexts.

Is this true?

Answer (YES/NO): NO